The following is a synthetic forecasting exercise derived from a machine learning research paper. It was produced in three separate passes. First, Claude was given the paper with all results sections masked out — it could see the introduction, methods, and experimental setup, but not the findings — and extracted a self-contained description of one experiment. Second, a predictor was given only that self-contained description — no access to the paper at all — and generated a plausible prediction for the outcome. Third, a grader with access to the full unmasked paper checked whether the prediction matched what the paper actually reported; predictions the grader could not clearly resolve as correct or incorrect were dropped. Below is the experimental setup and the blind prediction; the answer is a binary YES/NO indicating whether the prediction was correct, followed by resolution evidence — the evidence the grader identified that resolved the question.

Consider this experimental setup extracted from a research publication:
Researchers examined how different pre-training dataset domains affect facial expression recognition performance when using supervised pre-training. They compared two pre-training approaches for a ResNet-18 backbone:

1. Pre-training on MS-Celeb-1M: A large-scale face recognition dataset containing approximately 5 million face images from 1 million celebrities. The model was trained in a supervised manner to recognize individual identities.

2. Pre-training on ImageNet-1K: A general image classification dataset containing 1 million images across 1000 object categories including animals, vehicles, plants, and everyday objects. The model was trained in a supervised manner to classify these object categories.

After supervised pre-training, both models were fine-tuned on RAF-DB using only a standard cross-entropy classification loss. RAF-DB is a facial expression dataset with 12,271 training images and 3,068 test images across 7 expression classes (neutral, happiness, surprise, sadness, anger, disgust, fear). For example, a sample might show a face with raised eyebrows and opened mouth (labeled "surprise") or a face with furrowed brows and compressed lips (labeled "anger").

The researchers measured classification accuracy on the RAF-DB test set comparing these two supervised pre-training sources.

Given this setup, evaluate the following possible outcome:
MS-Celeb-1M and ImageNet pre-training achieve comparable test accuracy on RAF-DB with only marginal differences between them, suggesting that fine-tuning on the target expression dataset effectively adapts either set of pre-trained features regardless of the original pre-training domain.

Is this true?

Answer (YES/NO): NO